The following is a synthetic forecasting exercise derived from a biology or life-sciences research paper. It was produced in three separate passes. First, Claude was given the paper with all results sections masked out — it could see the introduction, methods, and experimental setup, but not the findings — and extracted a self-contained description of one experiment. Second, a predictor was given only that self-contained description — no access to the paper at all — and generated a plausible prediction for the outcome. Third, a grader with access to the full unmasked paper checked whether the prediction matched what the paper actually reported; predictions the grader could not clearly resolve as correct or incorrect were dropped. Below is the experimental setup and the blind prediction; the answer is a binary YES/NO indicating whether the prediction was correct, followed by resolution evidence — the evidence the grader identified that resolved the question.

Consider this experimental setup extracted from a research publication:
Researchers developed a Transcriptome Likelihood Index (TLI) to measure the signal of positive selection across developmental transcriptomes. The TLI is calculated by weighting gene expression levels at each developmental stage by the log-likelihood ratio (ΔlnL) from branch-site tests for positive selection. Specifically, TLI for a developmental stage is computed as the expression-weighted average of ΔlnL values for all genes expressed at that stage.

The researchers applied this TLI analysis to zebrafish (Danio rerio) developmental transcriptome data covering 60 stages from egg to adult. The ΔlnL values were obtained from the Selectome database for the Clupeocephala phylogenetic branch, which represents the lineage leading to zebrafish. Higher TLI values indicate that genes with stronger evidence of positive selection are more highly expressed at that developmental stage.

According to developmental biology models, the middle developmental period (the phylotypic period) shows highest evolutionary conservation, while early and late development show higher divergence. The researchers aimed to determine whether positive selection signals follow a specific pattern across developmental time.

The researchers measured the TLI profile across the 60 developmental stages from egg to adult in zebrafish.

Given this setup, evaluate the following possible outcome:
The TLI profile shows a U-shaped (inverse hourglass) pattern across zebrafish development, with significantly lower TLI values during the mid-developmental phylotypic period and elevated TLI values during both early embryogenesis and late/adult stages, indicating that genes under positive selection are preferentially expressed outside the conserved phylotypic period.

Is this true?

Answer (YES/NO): YES